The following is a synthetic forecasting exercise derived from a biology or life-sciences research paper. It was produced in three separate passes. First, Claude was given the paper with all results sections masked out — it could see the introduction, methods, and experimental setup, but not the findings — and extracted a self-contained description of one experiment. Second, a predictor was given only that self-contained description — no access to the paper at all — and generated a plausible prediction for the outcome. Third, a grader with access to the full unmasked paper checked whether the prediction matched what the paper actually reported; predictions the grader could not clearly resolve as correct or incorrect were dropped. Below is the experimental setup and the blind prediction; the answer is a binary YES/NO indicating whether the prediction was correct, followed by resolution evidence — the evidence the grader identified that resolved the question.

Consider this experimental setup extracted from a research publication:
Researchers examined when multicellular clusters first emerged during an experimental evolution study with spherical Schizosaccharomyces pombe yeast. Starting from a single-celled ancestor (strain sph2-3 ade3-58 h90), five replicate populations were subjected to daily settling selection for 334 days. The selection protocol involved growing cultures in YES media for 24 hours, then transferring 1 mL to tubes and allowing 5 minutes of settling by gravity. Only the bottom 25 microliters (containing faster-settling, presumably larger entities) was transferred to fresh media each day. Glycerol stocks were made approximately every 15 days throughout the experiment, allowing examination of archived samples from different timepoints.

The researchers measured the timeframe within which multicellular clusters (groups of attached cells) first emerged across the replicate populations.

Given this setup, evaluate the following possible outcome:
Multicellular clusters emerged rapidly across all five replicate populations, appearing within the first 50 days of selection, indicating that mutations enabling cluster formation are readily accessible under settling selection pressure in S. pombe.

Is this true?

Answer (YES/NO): YES